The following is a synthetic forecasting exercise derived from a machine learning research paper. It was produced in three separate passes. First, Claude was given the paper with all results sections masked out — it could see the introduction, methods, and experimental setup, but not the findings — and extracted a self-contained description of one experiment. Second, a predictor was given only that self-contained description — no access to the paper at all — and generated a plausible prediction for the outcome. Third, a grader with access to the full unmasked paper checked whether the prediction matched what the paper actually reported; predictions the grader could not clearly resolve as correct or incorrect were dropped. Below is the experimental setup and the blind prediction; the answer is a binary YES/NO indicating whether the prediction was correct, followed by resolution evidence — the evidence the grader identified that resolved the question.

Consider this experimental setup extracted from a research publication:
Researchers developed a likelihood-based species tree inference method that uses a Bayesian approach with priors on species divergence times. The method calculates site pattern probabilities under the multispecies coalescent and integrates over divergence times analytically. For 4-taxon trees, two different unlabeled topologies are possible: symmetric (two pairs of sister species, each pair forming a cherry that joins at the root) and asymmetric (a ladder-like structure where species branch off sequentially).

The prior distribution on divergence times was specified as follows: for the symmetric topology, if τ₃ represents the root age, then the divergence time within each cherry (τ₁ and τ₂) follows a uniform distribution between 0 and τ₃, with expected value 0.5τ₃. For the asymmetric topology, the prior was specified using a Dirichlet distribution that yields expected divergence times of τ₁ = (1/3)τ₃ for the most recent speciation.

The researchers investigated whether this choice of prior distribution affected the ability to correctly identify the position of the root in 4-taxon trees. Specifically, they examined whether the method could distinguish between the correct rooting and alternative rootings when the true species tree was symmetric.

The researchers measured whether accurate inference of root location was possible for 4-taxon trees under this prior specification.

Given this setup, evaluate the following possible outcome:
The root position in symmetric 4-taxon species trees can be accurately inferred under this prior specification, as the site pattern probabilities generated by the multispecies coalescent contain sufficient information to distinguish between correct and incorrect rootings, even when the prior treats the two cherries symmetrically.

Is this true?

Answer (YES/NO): NO